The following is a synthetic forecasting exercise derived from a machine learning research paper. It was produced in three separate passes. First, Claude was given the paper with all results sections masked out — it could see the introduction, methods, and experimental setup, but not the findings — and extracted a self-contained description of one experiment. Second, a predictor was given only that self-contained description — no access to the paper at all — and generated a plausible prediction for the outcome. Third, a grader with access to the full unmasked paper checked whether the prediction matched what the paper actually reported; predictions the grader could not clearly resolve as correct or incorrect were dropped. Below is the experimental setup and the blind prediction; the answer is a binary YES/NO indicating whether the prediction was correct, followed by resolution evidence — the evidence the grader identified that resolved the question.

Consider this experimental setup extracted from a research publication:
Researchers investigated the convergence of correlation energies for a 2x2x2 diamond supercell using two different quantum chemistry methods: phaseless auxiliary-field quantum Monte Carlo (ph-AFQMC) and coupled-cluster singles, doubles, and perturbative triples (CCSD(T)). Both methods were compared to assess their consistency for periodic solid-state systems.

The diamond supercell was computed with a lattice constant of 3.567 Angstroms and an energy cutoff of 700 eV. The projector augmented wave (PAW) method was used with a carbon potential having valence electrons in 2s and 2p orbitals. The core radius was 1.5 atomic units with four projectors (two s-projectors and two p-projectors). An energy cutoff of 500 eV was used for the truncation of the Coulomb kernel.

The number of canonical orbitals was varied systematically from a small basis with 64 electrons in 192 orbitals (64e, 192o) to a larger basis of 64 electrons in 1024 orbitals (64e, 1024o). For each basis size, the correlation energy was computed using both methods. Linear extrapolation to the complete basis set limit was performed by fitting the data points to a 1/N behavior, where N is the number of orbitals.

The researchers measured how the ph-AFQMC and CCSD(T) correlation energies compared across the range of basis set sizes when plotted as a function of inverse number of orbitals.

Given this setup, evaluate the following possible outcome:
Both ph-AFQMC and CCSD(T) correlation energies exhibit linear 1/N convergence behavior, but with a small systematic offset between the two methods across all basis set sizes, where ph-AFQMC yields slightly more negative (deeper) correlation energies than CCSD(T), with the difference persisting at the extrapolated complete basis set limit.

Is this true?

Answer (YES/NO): NO